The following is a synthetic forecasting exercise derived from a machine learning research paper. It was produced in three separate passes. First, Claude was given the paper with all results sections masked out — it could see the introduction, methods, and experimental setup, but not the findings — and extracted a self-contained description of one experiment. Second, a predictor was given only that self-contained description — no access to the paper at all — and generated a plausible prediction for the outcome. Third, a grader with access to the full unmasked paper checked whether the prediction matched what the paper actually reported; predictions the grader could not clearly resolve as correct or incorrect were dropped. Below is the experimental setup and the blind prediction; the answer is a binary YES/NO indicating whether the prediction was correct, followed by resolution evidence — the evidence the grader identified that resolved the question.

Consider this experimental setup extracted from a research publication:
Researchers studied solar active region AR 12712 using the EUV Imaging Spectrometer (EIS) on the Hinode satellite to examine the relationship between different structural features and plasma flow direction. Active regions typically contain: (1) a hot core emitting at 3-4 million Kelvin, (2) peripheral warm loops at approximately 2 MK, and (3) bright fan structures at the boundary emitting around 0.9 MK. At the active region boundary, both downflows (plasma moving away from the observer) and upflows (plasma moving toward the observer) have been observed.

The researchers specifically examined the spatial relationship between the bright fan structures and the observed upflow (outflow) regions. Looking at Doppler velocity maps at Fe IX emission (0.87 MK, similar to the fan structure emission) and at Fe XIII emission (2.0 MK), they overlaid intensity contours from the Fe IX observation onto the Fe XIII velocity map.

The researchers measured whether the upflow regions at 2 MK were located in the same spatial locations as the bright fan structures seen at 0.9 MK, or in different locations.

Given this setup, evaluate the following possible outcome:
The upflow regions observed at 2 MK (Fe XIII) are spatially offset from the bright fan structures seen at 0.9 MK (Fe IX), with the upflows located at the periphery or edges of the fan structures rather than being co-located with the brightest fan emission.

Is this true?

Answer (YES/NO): YES